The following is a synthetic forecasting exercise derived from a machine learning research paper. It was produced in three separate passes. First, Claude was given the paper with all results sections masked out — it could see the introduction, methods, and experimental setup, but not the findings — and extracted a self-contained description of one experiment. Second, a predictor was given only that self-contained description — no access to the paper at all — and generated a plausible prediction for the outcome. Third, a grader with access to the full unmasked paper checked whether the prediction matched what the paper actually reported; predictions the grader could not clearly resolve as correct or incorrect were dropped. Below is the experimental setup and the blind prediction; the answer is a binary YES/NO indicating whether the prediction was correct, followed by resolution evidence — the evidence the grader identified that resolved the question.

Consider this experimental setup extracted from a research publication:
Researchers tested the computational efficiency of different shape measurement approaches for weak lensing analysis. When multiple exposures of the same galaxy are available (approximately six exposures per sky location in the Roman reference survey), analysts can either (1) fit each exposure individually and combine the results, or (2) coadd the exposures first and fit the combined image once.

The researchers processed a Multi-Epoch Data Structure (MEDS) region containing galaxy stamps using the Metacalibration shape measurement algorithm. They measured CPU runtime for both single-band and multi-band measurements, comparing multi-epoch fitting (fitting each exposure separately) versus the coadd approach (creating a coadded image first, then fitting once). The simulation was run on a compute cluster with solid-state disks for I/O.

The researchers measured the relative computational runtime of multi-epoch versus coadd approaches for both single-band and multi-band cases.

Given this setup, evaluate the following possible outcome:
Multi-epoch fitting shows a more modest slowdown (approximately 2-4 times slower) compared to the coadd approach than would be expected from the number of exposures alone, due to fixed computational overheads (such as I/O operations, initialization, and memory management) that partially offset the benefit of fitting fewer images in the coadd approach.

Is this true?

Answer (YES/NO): NO